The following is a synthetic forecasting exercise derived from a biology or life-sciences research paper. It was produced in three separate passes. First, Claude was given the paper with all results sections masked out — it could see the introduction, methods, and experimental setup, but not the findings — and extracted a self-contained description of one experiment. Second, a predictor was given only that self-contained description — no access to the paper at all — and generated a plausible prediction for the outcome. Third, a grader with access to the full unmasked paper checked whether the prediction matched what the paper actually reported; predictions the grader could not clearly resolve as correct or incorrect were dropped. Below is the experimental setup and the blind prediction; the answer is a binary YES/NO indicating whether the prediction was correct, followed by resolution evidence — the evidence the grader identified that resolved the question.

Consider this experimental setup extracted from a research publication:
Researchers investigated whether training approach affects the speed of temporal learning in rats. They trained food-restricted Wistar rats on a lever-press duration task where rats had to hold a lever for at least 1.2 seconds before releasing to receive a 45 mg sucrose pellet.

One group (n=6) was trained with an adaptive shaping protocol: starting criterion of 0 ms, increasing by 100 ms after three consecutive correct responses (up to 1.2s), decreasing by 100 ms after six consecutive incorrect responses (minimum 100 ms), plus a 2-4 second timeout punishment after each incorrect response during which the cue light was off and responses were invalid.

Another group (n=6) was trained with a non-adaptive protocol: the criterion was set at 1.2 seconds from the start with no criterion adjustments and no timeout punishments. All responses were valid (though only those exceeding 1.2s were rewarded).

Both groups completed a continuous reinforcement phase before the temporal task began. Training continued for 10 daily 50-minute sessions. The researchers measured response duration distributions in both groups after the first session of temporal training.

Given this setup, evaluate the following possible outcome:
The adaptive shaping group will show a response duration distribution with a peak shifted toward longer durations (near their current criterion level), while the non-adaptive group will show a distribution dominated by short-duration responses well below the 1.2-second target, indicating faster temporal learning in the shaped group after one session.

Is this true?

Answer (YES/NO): NO